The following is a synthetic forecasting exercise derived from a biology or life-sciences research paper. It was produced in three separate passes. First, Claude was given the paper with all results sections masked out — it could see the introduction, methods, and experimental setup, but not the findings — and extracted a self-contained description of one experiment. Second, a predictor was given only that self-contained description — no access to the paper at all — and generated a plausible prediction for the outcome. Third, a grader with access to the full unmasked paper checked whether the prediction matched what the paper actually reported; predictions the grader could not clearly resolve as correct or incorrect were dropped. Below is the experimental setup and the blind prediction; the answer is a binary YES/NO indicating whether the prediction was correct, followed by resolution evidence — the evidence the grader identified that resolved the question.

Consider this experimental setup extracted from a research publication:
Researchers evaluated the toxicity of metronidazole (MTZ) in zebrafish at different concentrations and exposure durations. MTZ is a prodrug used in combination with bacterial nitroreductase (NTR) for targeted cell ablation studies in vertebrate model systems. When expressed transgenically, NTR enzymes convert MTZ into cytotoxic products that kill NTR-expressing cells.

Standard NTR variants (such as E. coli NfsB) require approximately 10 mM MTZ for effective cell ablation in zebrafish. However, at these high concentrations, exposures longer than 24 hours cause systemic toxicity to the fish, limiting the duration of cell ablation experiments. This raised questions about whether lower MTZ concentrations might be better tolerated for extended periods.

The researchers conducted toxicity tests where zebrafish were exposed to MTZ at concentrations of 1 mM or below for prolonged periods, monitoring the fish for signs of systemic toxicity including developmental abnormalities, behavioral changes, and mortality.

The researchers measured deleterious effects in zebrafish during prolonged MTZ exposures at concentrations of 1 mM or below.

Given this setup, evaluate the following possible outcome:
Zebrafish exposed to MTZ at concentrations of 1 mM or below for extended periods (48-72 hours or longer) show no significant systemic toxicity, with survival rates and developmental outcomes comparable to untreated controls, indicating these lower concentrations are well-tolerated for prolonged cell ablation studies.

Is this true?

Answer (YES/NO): YES